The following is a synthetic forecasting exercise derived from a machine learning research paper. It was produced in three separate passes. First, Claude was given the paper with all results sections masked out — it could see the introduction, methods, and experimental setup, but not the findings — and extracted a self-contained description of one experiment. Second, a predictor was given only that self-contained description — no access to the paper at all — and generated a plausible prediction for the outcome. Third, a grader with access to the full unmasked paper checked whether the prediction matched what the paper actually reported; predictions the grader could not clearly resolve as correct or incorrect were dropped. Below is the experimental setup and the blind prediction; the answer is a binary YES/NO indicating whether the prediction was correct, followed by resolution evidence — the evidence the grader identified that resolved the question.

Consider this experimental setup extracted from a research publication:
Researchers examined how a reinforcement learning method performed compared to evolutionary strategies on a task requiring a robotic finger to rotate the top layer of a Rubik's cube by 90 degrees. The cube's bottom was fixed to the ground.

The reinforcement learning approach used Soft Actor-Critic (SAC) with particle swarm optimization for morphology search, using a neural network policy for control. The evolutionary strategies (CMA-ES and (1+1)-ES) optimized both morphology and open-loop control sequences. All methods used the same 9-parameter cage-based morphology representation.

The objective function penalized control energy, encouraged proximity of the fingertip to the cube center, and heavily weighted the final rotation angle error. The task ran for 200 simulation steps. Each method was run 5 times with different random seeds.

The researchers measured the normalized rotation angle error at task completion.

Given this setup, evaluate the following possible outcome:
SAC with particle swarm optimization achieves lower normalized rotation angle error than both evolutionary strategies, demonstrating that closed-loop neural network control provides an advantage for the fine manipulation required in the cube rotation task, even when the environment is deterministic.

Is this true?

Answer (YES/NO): NO